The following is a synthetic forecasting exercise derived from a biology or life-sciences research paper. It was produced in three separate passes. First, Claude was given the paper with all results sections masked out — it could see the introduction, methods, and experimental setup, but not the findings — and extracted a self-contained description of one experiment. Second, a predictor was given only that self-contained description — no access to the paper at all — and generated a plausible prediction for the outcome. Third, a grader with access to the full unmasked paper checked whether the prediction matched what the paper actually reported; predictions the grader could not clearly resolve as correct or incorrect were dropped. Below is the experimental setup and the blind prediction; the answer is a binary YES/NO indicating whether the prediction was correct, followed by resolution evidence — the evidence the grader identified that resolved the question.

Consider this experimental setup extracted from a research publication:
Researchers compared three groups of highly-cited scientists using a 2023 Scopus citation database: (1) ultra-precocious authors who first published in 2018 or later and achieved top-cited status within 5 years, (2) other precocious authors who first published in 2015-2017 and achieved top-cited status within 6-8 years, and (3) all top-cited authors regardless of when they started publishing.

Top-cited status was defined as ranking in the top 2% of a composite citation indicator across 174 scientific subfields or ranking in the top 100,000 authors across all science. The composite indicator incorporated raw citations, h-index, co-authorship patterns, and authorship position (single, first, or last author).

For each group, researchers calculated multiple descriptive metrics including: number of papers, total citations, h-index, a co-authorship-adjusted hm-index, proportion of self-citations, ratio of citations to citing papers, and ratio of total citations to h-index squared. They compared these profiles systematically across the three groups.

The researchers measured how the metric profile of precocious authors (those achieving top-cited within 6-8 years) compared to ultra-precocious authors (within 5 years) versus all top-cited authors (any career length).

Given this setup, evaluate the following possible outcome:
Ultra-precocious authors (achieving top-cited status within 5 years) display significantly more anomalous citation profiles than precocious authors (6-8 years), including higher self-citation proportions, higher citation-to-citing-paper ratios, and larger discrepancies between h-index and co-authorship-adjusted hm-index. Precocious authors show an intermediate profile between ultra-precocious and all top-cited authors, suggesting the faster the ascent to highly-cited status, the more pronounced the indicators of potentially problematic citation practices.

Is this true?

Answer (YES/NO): NO